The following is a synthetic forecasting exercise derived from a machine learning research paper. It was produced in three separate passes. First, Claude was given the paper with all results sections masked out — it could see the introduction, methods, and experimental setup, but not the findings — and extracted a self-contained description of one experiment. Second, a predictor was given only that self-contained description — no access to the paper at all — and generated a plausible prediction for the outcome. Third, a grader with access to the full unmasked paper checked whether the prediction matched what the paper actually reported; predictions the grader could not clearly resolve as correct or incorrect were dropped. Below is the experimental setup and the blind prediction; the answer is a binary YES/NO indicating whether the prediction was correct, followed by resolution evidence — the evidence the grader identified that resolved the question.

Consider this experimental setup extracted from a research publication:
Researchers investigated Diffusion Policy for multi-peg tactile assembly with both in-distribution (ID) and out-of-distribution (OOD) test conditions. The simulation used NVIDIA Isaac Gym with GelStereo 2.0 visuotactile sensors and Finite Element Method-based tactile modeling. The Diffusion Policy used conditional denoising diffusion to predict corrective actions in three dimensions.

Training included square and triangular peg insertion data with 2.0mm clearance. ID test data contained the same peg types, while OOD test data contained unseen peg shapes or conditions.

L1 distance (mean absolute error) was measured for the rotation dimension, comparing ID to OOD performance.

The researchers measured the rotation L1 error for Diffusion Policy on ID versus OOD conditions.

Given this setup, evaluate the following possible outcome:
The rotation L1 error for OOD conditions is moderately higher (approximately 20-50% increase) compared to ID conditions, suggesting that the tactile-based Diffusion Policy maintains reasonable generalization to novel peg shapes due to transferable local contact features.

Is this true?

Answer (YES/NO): NO